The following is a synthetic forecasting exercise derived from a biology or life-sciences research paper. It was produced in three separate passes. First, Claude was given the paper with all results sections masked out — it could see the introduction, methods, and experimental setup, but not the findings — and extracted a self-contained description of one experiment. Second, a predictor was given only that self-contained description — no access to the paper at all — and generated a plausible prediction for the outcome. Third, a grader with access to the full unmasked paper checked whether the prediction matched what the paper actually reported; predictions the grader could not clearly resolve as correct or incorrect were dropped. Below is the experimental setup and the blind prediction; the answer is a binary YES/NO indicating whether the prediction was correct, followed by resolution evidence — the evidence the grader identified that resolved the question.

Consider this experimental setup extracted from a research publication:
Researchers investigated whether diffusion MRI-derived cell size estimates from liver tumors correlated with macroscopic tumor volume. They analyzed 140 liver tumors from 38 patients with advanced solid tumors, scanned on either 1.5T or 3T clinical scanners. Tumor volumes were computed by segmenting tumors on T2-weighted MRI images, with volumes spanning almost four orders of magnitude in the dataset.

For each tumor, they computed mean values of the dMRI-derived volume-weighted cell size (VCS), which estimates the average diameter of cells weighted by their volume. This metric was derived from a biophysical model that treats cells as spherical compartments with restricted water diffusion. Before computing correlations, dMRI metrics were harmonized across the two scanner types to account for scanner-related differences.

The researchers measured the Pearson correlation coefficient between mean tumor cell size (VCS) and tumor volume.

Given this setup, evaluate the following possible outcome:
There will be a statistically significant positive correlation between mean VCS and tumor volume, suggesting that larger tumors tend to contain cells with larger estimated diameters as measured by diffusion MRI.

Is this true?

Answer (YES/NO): YES